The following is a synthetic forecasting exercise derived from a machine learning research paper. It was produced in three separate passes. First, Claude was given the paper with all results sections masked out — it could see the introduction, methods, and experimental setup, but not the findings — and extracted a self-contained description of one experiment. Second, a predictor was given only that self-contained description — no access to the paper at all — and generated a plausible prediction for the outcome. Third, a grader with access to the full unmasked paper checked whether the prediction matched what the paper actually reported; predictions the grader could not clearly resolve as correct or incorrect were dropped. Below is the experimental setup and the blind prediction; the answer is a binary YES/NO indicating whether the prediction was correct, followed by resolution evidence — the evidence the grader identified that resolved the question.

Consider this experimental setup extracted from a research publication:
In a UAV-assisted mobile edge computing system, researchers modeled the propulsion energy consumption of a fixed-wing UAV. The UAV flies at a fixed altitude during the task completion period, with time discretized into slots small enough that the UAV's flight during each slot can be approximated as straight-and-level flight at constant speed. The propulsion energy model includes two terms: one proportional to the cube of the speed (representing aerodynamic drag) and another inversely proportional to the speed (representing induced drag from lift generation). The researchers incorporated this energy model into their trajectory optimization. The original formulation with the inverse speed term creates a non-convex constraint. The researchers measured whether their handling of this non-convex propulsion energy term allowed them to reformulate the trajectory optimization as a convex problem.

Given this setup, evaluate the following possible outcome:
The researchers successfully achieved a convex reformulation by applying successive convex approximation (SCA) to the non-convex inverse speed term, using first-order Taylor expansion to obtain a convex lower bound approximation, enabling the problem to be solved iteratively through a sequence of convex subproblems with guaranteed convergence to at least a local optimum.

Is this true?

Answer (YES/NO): NO